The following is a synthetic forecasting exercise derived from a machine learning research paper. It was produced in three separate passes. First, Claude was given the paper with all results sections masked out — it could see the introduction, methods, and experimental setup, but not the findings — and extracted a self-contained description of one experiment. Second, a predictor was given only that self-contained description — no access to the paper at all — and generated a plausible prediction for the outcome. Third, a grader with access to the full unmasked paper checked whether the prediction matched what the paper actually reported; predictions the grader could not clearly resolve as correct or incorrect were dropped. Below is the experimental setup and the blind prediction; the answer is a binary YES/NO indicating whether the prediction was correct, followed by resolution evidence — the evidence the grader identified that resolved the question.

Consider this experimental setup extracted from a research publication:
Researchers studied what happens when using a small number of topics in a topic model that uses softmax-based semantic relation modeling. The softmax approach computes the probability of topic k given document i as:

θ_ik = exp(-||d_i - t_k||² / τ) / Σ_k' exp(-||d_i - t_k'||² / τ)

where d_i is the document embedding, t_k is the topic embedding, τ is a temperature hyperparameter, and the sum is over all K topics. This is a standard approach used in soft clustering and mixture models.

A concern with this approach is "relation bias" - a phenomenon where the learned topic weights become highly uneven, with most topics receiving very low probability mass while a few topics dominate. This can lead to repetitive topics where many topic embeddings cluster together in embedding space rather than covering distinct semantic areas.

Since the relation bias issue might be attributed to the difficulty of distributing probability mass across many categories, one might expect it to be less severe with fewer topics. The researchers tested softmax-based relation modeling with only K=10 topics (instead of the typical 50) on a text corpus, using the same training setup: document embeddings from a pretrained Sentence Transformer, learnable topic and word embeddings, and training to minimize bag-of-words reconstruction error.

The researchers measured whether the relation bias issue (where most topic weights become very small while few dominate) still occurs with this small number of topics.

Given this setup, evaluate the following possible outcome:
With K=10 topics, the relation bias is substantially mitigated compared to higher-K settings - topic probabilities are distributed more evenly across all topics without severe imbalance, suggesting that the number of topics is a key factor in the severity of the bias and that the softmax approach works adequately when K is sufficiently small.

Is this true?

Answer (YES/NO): NO